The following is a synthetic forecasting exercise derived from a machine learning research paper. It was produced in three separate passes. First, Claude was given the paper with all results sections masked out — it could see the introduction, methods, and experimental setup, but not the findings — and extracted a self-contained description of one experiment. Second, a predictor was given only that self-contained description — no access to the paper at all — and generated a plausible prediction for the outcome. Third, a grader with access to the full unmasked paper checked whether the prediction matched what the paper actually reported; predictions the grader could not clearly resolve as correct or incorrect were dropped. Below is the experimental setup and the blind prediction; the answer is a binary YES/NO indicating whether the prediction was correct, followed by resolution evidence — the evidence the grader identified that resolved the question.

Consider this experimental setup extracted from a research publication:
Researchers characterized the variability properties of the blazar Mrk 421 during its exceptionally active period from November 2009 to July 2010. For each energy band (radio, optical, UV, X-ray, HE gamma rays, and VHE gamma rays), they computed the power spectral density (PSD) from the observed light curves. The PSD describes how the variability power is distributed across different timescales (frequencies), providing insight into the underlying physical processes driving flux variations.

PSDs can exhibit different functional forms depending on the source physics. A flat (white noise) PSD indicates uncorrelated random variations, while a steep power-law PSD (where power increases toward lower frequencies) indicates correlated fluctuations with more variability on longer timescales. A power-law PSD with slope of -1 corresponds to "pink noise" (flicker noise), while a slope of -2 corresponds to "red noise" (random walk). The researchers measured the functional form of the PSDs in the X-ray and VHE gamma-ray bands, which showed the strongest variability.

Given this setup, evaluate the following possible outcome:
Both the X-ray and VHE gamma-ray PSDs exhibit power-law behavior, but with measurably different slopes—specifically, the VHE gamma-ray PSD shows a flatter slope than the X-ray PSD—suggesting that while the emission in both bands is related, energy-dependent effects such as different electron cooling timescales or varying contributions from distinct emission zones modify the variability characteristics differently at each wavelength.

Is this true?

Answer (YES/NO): NO